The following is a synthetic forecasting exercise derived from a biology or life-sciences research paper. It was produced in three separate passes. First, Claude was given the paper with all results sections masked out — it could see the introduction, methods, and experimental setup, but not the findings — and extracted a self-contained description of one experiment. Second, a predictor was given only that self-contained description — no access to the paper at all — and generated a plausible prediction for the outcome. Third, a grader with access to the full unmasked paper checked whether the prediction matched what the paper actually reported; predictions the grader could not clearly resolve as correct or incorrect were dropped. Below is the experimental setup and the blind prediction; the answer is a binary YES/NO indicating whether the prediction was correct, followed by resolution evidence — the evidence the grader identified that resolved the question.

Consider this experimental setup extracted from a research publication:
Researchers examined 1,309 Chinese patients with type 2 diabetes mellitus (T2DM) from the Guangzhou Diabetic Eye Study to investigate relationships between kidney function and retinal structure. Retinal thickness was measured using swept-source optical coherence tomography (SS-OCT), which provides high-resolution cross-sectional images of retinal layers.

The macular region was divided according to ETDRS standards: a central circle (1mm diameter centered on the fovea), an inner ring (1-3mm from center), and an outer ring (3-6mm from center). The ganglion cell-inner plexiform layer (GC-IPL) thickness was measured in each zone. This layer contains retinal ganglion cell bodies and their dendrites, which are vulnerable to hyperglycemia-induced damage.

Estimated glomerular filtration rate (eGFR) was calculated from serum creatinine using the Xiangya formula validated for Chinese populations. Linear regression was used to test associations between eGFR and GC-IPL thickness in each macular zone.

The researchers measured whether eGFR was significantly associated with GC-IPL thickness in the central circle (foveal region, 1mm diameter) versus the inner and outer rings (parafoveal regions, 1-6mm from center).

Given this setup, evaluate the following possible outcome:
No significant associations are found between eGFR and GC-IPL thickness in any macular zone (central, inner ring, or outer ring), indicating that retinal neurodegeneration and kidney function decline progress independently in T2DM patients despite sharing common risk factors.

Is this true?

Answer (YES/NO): NO